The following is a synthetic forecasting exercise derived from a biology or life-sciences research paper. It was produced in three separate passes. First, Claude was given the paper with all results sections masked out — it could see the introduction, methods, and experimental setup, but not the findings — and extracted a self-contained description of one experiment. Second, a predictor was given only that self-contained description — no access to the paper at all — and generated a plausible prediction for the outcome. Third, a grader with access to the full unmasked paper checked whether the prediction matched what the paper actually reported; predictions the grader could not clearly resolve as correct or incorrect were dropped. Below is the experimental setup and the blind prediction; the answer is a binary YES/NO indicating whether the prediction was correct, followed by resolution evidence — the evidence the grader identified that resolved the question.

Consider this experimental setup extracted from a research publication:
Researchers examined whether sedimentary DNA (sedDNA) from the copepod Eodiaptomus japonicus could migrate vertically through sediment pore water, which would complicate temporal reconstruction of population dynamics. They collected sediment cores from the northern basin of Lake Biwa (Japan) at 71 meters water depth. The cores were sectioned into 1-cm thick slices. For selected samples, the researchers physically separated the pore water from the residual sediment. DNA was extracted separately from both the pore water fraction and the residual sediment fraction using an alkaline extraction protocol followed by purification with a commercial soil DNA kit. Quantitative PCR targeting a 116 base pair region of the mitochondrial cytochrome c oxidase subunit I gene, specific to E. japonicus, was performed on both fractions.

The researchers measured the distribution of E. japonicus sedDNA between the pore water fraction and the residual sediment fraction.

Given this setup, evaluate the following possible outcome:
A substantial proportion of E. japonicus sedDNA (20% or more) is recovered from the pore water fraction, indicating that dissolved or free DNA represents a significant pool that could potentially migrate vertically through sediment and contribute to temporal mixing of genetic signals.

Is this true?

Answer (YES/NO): NO